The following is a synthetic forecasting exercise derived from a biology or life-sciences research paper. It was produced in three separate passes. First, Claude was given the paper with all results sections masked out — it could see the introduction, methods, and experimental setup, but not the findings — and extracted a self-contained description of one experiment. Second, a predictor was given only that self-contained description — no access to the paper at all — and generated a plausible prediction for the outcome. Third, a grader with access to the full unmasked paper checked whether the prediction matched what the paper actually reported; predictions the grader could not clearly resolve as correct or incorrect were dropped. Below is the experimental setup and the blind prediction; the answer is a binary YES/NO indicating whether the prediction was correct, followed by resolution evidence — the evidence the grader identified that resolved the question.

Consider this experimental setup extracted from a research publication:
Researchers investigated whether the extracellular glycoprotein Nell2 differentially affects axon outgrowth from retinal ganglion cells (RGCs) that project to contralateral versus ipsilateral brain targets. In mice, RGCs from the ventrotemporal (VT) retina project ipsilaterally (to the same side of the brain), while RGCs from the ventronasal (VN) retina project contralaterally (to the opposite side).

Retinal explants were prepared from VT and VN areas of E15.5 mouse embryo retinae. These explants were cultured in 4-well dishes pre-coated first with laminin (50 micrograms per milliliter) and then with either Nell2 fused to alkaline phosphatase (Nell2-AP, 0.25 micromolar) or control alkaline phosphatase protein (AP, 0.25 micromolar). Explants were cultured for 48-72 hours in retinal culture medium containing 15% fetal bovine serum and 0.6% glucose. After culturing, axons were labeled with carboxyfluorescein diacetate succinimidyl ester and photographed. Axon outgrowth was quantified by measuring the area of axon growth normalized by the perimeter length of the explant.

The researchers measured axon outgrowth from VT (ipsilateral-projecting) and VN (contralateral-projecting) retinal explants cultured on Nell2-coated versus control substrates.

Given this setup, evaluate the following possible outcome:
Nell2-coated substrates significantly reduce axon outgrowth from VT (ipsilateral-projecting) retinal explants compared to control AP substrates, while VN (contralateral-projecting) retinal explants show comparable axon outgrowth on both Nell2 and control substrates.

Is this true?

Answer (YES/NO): NO